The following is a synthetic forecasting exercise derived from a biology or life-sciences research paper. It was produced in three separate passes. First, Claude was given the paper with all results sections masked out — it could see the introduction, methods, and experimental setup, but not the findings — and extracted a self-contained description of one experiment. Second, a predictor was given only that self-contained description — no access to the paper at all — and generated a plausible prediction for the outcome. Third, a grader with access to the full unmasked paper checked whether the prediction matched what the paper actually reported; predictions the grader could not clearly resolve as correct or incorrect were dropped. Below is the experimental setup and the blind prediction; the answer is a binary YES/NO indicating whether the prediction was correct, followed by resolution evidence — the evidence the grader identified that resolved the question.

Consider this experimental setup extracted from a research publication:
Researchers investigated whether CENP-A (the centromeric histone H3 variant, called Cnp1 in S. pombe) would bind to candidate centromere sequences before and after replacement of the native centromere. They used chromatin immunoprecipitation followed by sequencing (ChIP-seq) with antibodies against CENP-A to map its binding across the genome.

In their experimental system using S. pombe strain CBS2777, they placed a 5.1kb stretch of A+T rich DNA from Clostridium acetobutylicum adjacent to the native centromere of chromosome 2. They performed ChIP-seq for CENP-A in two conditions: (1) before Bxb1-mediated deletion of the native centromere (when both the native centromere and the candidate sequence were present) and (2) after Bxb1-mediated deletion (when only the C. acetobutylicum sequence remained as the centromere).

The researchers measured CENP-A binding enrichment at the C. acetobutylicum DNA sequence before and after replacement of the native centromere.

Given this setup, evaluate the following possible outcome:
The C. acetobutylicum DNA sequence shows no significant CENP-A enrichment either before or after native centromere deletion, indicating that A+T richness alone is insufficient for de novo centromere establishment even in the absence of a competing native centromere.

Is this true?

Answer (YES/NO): NO